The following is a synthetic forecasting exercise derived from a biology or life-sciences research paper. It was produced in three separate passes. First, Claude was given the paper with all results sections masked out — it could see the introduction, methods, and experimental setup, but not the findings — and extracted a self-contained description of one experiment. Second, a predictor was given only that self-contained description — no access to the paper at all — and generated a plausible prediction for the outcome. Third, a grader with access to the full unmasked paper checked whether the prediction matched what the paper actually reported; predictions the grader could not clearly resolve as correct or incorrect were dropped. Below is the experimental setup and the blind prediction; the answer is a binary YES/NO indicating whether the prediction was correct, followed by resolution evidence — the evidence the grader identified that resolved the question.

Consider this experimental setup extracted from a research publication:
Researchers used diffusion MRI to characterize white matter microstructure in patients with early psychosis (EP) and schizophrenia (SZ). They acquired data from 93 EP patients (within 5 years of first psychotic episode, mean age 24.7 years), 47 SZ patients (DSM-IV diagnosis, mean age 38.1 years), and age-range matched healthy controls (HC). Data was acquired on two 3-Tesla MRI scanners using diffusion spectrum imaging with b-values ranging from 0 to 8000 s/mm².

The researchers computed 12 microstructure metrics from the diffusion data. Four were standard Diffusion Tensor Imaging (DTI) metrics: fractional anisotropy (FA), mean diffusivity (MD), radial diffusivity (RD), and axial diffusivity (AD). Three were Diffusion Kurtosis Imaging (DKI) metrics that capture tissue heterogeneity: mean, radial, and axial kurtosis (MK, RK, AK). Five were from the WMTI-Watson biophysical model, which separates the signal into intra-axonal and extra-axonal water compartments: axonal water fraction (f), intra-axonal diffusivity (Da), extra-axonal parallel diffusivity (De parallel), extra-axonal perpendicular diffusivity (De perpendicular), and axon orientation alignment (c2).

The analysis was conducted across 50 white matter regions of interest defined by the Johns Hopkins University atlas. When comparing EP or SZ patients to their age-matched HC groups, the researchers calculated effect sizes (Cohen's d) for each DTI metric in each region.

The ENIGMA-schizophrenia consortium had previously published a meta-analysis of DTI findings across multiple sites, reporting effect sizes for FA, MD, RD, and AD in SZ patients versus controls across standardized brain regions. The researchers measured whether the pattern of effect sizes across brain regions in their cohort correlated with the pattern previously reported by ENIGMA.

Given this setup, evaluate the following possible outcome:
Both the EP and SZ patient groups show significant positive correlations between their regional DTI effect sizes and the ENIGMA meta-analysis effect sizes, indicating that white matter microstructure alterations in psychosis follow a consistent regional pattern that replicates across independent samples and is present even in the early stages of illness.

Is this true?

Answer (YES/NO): YES